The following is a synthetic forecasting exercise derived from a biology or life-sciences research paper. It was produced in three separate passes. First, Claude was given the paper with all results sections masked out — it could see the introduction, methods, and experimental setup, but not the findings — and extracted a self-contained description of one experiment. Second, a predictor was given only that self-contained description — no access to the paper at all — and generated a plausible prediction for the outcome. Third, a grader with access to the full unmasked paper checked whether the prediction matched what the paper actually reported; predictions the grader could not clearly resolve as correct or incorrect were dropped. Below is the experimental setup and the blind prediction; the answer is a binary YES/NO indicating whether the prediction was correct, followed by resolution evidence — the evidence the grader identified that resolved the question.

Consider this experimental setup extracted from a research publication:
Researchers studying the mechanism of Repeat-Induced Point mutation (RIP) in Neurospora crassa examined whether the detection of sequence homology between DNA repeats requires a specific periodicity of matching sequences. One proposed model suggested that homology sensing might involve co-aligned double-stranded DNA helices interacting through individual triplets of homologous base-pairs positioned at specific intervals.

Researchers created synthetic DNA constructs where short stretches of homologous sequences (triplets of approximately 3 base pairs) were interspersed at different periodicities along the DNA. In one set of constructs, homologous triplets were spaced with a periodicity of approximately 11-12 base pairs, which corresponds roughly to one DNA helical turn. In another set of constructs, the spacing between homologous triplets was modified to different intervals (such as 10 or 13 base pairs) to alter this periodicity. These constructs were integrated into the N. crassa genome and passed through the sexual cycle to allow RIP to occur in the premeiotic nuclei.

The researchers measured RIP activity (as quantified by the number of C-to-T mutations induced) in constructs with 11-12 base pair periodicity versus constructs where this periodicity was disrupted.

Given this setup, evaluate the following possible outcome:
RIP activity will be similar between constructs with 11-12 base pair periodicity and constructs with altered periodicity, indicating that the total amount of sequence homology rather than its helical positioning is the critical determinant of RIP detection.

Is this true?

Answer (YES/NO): NO